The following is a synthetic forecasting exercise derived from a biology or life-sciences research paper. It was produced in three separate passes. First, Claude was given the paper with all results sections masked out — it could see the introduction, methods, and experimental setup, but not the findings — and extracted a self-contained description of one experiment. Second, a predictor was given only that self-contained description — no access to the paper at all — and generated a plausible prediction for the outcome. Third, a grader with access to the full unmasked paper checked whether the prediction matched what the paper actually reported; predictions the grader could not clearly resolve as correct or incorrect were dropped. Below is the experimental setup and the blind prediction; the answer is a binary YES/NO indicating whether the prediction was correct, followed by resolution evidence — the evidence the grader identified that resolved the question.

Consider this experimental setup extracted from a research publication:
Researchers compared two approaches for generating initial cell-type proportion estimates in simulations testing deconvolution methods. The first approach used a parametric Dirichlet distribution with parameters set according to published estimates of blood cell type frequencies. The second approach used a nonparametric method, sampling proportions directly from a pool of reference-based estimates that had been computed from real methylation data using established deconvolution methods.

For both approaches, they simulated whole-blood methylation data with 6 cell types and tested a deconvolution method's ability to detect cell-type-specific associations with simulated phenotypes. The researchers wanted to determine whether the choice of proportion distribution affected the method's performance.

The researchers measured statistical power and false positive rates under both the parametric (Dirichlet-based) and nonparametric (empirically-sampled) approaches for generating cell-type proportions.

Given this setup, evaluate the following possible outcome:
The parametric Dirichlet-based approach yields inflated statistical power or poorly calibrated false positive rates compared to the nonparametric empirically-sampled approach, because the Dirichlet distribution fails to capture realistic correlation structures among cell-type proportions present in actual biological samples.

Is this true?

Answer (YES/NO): NO